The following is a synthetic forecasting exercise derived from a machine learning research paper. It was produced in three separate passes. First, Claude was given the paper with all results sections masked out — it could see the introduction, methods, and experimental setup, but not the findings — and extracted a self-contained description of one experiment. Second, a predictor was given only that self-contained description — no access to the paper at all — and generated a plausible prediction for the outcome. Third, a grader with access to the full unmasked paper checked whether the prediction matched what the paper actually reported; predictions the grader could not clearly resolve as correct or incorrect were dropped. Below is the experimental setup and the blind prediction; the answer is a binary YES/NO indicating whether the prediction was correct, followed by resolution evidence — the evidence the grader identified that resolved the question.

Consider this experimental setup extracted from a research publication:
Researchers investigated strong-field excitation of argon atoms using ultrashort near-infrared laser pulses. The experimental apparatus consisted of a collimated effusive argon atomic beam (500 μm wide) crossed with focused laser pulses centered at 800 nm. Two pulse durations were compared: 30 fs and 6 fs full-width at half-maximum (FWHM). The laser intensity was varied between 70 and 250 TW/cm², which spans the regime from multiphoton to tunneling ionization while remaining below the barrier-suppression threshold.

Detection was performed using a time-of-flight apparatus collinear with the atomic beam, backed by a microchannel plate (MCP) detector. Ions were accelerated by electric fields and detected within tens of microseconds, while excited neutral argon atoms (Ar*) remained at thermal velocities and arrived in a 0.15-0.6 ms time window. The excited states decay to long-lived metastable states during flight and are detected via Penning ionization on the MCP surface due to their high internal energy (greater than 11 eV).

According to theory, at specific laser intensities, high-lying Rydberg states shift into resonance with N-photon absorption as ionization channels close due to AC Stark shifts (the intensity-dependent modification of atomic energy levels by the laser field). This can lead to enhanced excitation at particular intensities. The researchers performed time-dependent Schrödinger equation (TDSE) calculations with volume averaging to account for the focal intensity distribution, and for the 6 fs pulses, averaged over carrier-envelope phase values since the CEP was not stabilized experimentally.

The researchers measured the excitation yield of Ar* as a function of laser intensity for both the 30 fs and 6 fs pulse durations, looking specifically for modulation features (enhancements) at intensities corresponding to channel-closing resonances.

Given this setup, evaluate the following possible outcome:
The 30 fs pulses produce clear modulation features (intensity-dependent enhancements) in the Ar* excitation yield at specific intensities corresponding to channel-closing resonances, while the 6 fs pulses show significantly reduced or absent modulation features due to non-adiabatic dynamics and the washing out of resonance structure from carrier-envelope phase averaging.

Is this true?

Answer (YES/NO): NO